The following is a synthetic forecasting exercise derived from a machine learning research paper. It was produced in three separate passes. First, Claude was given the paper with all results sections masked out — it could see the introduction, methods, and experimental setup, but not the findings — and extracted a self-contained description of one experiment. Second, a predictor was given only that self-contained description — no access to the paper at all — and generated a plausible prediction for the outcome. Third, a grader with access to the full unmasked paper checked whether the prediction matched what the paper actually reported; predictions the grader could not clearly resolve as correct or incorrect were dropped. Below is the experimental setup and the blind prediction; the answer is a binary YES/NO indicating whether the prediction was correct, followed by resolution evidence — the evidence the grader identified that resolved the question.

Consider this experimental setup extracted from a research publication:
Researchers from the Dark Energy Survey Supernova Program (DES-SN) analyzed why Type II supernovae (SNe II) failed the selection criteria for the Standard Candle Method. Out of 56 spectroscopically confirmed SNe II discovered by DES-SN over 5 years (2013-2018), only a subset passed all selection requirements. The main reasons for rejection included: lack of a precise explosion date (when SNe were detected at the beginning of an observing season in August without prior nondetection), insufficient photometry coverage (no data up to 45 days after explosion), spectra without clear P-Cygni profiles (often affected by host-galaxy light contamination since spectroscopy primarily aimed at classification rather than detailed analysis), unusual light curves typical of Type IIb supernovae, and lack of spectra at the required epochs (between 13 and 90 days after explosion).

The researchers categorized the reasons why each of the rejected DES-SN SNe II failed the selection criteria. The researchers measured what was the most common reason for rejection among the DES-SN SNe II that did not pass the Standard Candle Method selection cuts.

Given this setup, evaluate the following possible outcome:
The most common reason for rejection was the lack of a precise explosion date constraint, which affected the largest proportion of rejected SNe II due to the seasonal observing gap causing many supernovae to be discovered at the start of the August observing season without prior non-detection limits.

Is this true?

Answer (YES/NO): YES